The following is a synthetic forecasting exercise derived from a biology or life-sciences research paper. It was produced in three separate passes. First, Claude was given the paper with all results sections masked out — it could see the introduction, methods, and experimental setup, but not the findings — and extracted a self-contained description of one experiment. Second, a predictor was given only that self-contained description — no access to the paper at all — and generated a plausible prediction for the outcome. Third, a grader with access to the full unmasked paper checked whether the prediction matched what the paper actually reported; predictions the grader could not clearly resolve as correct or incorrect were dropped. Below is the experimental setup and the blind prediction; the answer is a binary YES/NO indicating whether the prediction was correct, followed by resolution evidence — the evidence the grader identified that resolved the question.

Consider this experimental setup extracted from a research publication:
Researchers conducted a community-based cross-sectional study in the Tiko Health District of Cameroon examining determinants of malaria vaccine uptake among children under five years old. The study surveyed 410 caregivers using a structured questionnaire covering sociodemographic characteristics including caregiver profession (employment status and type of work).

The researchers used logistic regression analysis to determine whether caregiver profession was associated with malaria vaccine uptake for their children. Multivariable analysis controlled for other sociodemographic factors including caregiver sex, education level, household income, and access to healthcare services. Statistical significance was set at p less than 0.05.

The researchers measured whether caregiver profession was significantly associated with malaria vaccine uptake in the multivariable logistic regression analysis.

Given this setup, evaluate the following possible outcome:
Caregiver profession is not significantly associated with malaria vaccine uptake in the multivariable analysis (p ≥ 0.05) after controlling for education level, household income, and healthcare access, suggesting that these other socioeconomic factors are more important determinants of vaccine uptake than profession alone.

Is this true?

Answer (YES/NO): NO